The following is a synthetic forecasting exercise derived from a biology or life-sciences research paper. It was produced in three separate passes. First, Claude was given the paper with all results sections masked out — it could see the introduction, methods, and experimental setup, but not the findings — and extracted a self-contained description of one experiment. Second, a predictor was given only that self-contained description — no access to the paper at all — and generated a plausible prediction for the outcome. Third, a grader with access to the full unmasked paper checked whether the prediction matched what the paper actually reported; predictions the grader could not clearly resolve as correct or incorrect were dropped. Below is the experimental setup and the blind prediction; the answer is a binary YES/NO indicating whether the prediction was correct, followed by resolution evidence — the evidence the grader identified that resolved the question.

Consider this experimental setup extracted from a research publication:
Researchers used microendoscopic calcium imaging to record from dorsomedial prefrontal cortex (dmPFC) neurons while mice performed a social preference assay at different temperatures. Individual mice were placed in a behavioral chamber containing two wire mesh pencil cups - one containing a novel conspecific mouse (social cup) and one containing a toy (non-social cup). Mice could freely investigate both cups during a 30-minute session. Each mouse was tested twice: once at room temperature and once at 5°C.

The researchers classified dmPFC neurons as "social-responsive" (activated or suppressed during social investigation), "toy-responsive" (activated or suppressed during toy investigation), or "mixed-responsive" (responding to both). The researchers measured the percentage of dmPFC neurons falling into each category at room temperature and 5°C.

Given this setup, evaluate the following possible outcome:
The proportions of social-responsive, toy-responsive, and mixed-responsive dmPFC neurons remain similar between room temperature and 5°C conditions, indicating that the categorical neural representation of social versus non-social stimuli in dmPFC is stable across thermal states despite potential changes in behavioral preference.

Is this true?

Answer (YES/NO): YES